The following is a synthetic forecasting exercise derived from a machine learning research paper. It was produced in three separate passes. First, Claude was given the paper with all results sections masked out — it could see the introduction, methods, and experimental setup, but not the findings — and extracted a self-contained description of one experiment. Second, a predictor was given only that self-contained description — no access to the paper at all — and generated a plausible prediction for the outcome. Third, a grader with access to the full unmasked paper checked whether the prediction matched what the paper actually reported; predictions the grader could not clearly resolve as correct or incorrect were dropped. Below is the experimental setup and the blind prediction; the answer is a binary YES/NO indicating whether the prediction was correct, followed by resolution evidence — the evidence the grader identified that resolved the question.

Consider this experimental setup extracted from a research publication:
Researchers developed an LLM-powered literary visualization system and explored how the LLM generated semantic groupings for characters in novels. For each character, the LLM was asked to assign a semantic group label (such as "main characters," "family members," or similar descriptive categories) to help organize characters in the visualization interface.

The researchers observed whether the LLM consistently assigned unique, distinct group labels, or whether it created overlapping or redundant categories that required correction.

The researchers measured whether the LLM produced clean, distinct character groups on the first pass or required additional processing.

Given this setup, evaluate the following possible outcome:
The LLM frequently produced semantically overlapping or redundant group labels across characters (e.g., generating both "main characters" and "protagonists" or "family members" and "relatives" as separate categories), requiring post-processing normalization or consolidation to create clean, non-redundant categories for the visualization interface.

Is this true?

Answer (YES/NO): YES